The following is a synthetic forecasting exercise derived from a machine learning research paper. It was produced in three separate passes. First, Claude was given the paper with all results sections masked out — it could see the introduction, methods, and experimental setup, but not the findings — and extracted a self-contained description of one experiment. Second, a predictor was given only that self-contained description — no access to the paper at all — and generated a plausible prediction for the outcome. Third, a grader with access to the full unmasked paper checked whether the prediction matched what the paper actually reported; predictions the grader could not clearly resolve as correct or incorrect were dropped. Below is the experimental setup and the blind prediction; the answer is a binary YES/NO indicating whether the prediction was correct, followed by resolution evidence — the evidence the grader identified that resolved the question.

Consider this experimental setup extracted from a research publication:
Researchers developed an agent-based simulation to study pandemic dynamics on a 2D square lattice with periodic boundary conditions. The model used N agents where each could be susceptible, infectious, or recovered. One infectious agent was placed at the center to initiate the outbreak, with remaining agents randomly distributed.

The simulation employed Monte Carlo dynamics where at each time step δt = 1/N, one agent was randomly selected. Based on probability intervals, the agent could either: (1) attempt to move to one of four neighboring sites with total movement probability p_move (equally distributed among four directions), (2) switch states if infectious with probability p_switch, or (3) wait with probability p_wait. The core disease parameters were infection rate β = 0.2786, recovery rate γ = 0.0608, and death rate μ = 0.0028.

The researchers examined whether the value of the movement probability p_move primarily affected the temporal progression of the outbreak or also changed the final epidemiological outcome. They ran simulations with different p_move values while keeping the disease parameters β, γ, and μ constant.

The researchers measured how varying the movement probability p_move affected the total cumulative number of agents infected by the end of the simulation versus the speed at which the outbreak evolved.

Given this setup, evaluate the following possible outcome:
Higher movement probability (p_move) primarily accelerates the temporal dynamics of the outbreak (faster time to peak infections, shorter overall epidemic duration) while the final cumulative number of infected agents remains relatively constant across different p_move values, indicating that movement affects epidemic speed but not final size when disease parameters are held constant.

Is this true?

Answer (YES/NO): YES